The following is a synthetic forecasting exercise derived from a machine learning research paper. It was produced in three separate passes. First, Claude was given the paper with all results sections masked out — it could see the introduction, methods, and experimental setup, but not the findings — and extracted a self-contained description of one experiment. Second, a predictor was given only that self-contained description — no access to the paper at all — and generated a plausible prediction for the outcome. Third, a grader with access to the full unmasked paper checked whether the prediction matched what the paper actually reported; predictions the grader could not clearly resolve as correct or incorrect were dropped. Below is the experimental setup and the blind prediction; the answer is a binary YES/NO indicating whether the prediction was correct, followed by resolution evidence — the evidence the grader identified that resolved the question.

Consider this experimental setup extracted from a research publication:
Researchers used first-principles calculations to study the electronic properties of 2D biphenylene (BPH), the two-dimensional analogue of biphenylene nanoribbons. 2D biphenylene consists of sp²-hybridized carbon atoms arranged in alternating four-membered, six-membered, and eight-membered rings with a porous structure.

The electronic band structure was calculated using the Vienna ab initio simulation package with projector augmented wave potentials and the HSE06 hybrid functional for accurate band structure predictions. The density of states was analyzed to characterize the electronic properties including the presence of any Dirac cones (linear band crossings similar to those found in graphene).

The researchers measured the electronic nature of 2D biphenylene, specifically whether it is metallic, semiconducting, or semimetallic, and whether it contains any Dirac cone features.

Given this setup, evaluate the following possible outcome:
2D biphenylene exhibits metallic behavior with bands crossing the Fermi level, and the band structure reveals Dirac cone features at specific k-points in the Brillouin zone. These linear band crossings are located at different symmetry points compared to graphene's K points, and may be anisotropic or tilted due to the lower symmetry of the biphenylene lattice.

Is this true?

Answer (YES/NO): YES